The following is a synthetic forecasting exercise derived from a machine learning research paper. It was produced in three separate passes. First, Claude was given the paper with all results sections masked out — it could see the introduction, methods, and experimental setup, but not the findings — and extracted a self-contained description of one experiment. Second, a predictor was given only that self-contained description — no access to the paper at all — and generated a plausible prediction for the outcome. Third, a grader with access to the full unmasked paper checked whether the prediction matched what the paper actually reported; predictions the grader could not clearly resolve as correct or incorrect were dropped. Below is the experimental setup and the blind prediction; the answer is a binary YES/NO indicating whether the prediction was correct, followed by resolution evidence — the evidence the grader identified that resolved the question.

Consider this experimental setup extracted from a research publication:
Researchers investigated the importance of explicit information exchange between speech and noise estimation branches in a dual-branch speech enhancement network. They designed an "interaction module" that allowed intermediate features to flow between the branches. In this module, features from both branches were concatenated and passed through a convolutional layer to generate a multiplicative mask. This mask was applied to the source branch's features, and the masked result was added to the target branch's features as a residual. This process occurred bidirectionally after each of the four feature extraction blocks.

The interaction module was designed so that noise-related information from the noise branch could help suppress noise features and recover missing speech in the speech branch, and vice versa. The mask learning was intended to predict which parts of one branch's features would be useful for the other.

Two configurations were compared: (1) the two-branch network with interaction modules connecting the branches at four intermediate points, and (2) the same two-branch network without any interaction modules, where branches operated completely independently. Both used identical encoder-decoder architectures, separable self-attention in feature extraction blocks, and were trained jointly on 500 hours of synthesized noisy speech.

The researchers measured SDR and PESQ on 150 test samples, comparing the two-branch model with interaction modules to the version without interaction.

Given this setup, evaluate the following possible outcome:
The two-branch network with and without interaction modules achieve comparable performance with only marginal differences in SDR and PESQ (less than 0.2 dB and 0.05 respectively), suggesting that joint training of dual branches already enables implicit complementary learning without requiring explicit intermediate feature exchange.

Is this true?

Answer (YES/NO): NO